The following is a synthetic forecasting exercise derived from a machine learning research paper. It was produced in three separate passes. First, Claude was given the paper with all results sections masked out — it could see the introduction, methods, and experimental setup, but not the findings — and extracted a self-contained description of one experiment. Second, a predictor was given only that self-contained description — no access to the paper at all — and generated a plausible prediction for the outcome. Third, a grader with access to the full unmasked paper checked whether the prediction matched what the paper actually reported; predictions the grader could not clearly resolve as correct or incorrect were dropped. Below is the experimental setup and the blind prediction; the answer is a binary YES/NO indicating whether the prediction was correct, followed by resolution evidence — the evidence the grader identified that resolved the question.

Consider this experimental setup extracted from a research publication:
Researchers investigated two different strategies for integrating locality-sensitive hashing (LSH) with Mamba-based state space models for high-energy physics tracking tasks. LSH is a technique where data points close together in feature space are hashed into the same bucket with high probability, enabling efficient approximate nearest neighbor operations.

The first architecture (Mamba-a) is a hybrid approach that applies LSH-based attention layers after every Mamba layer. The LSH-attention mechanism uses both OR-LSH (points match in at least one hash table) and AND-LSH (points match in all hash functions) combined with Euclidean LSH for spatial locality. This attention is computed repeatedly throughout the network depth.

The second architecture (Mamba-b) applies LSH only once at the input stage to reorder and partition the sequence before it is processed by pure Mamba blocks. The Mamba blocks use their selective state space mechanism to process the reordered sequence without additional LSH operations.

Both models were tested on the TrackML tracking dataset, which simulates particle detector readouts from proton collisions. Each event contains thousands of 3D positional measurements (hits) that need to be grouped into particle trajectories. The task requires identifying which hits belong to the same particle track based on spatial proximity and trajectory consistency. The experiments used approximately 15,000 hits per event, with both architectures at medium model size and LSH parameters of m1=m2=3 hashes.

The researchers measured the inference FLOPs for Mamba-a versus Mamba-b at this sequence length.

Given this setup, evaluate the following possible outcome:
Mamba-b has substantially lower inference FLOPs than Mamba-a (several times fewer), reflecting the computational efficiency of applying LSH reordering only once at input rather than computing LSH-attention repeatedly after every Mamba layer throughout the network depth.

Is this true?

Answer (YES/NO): YES